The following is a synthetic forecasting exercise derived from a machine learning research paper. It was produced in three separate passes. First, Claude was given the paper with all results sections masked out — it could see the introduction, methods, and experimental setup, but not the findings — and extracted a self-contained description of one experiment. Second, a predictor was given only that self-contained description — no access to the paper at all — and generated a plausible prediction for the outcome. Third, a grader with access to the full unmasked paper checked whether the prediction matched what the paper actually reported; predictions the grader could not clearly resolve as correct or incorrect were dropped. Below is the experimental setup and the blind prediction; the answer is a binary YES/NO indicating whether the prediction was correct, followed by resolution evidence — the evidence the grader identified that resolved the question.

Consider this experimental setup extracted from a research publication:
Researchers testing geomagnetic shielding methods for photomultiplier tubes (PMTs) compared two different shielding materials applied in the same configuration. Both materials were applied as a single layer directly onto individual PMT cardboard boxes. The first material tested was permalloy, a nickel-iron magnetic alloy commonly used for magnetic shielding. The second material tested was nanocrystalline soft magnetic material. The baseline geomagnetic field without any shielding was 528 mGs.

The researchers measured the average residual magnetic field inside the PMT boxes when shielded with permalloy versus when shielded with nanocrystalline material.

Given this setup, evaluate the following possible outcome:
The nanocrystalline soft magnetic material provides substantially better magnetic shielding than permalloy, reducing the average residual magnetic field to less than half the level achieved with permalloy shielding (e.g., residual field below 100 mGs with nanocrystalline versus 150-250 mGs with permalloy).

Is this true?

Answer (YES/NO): YES